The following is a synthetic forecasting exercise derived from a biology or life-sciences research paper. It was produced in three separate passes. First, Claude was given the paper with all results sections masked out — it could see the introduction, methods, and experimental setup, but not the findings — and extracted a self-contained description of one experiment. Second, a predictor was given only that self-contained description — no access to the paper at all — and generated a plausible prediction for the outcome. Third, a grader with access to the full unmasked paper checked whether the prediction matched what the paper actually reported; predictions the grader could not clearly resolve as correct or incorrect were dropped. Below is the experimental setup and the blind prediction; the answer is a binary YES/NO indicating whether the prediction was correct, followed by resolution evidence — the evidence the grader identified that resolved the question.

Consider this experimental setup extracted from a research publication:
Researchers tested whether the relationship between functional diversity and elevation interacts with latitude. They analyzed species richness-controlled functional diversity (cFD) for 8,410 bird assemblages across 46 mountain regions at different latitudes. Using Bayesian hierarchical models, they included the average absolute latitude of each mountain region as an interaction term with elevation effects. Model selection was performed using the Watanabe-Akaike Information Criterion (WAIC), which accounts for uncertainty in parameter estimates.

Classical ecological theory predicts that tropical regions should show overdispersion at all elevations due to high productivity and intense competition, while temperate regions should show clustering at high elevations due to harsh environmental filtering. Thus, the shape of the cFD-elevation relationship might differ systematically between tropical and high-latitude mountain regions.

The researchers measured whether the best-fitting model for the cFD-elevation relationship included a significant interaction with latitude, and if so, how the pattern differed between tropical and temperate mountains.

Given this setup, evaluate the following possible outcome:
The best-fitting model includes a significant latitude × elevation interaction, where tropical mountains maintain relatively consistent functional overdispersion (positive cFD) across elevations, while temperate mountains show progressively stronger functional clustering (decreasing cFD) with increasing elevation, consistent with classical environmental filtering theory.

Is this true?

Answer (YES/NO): NO